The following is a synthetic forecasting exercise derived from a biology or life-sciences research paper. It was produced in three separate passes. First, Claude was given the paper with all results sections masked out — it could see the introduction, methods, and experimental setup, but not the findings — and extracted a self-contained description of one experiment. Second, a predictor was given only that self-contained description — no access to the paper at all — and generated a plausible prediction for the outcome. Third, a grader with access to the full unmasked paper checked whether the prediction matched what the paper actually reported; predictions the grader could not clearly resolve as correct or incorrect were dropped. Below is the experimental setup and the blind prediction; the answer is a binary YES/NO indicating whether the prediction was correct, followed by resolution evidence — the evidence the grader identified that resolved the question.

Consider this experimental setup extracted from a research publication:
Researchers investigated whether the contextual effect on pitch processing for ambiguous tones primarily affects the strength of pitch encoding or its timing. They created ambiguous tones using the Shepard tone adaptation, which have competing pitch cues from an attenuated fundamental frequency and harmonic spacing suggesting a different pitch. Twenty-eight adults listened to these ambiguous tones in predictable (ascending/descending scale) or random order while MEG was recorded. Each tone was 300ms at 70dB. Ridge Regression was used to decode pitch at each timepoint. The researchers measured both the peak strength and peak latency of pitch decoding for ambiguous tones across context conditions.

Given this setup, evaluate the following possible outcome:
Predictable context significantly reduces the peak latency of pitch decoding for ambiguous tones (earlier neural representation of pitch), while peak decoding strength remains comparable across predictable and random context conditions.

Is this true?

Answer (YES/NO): YES